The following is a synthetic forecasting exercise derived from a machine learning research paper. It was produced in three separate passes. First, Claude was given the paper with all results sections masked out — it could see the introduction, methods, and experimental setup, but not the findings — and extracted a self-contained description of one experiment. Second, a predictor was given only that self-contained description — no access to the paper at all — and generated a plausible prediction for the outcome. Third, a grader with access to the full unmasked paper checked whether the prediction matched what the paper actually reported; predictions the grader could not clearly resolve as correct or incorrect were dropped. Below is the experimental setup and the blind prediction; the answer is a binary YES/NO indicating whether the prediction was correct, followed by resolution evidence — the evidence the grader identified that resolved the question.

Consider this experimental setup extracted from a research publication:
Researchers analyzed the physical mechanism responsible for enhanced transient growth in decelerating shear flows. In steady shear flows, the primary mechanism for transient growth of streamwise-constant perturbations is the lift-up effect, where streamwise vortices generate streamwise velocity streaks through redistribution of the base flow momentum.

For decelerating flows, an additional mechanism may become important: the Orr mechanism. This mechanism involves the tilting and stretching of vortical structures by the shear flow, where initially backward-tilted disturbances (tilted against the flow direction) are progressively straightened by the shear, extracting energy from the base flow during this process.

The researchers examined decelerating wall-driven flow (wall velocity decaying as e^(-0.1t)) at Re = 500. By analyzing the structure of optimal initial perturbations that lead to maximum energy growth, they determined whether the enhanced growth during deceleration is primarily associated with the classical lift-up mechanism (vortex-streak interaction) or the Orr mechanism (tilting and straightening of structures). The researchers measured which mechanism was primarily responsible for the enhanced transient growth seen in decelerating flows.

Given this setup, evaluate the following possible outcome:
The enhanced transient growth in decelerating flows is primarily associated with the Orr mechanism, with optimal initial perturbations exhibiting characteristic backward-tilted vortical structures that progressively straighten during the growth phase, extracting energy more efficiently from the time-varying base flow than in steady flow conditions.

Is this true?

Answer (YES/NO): YES